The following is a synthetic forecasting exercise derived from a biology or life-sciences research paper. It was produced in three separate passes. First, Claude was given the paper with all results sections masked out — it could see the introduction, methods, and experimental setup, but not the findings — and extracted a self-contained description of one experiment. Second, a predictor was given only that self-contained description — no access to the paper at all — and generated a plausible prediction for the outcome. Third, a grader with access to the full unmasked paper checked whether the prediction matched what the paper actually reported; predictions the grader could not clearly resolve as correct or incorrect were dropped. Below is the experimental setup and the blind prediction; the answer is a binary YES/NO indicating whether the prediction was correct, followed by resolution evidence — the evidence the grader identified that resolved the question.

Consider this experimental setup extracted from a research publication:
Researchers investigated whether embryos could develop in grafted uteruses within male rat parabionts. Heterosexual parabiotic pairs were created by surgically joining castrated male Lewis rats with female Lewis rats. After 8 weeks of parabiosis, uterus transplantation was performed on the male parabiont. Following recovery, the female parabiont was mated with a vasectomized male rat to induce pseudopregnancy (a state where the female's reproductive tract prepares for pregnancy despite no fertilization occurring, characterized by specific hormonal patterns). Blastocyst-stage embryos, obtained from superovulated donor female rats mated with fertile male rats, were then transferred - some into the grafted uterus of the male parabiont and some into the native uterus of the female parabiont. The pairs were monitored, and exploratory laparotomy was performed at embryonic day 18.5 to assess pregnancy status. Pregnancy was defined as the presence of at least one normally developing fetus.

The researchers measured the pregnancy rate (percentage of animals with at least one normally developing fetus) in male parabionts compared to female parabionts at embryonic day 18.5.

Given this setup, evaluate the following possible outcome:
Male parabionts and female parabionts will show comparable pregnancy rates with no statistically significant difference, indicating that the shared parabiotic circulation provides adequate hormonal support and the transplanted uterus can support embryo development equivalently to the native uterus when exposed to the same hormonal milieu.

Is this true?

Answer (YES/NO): NO